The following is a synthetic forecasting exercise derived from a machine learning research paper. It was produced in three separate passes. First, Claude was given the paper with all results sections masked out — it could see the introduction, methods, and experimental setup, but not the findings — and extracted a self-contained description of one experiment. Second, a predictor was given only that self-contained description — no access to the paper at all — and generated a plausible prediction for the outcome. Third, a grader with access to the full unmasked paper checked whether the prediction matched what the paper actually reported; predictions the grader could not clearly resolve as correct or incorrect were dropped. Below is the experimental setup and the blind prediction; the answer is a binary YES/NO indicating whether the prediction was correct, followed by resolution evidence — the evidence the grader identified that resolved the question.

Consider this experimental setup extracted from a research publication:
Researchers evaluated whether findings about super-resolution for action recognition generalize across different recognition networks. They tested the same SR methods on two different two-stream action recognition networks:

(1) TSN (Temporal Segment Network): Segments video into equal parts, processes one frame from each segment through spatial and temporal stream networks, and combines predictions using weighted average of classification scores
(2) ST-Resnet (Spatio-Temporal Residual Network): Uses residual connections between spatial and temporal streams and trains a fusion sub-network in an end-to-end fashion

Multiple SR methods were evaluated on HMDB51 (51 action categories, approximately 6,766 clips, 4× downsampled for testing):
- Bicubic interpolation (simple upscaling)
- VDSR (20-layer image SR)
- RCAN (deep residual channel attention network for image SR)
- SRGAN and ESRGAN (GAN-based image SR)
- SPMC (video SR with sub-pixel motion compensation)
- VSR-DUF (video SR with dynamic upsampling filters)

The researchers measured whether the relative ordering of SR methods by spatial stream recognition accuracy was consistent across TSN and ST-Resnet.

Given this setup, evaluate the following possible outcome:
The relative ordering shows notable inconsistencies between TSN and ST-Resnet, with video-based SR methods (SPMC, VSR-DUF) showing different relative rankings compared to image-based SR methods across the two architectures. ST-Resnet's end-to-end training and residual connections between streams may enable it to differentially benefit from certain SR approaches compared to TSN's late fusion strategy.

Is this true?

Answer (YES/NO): NO